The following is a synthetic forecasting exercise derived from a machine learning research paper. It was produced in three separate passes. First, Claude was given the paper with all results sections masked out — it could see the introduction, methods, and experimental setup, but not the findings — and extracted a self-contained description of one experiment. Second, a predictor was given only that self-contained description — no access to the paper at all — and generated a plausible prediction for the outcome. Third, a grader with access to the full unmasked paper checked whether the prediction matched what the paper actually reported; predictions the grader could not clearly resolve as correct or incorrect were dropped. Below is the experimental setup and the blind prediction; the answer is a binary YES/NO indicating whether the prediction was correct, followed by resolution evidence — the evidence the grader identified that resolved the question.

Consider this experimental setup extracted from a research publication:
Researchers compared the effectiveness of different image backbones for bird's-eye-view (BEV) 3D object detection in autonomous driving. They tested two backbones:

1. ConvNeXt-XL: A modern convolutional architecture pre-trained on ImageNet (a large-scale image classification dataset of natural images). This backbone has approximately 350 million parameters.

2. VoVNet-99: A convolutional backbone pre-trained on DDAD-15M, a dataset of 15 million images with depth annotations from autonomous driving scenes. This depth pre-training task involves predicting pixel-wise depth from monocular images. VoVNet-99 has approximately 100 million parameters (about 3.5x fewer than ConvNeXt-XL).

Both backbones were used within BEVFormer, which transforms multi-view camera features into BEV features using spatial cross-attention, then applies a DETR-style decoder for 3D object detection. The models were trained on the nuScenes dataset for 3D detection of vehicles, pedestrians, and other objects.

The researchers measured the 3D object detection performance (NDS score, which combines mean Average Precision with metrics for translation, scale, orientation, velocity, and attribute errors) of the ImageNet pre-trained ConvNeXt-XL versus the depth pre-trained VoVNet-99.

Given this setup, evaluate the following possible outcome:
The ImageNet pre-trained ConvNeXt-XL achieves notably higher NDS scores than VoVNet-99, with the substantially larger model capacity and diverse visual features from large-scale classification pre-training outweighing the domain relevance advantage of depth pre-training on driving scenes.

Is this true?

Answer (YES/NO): NO